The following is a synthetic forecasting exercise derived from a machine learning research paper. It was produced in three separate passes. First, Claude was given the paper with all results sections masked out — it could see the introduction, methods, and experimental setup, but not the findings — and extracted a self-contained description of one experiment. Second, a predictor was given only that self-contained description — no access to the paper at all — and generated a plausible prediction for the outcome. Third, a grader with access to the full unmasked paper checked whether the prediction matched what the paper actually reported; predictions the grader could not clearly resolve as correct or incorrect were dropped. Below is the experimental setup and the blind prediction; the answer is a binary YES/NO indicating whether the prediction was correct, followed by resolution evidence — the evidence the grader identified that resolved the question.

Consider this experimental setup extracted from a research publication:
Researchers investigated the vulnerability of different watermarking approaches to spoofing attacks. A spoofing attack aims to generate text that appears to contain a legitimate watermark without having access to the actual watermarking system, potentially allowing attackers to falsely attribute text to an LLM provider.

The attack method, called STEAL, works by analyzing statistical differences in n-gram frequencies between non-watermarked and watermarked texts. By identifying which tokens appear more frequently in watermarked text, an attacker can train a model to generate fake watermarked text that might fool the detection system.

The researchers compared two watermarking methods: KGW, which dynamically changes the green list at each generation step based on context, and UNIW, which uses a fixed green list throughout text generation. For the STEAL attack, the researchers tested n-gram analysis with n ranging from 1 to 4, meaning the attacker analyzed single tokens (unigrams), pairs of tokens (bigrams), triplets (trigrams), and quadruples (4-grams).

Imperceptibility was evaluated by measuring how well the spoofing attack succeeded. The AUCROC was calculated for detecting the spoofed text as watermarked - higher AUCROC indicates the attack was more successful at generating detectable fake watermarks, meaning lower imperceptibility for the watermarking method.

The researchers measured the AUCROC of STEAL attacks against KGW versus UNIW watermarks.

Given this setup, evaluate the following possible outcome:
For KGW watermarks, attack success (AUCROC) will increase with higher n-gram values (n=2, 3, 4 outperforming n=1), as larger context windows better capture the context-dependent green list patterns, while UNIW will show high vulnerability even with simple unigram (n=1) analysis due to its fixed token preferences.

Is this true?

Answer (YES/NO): NO